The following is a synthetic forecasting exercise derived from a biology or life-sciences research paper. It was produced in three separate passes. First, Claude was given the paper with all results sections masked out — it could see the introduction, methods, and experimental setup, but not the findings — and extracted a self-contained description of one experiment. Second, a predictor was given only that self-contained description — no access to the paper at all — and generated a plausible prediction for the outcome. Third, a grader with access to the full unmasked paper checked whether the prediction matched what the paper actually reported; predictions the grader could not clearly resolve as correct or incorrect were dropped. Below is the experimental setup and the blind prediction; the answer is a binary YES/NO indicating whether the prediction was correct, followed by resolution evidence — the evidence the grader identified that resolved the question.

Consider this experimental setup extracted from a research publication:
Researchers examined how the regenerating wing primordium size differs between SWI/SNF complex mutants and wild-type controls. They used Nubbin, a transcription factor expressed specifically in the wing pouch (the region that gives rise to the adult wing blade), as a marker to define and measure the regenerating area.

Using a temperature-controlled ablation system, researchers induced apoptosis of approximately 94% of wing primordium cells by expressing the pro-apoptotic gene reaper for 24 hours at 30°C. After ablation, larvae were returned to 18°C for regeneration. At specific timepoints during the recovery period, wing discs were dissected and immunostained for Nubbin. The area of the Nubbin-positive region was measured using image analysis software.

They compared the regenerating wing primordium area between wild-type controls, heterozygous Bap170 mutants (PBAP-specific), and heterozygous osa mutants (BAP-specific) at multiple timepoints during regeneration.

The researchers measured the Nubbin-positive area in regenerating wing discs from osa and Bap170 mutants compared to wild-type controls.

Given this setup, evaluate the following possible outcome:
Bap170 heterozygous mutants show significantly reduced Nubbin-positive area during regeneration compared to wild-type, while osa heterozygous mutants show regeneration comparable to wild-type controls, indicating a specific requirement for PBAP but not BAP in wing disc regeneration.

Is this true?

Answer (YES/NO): YES